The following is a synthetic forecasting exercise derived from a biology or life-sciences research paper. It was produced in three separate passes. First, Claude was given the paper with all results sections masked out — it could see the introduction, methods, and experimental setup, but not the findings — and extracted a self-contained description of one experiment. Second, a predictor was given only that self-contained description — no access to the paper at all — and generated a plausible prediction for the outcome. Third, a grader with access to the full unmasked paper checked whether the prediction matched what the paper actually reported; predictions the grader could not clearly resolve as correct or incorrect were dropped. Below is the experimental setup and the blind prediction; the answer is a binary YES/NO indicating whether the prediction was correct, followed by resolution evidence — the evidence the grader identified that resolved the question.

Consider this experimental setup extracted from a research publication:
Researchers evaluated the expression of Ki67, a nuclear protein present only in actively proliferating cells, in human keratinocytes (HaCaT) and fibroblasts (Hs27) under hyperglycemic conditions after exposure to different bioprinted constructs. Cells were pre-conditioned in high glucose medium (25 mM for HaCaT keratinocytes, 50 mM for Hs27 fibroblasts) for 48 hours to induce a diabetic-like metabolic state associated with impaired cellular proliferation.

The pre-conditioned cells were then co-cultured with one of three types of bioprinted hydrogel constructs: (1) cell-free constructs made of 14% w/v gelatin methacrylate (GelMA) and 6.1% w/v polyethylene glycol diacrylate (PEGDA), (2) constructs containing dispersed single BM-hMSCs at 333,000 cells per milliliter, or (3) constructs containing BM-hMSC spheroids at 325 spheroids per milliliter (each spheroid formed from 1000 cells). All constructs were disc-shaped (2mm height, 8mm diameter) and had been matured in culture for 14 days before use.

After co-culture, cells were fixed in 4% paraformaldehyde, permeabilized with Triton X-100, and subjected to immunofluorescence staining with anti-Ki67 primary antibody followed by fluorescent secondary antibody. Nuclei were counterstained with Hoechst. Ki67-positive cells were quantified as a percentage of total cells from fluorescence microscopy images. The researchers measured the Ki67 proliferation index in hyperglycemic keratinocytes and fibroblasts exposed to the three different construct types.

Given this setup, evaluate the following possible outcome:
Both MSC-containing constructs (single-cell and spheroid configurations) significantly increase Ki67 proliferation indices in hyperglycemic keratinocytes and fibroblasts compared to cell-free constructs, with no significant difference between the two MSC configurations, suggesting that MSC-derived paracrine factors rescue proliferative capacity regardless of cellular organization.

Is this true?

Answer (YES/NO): NO